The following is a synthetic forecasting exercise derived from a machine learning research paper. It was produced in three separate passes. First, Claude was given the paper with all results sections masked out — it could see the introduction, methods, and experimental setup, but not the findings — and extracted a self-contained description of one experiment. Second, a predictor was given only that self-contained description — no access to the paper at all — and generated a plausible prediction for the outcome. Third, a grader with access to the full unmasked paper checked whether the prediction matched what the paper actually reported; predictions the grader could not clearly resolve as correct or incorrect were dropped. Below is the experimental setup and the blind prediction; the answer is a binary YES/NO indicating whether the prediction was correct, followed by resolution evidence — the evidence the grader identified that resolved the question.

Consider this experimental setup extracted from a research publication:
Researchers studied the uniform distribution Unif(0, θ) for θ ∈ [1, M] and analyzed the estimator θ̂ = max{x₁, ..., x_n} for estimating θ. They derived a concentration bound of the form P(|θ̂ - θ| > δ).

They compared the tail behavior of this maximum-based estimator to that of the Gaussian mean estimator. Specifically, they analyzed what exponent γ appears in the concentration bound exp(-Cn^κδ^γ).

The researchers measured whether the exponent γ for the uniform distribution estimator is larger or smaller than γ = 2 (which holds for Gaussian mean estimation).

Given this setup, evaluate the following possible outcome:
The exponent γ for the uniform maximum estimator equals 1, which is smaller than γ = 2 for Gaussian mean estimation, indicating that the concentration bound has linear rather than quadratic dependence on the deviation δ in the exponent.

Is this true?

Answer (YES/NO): YES